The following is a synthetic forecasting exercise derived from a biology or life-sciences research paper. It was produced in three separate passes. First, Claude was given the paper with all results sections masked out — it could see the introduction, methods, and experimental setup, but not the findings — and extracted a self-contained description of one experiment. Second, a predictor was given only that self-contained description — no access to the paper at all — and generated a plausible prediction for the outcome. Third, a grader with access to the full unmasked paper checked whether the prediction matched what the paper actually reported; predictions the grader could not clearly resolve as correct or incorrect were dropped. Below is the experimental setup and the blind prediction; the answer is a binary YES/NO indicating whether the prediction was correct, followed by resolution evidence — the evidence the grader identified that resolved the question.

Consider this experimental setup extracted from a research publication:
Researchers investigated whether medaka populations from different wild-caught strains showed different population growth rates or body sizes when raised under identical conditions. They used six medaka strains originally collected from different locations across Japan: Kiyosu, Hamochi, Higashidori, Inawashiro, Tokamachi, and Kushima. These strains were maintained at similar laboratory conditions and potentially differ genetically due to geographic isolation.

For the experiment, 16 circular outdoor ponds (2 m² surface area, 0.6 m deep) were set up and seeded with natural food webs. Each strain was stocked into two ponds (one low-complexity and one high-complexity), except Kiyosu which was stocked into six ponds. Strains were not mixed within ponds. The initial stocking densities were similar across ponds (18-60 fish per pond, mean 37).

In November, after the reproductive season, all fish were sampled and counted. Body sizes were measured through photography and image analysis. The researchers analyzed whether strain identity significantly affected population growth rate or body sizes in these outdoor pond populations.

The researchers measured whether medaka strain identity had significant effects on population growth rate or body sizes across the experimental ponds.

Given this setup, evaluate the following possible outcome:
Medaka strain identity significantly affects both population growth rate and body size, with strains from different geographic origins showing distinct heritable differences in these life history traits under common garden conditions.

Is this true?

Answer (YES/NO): NO